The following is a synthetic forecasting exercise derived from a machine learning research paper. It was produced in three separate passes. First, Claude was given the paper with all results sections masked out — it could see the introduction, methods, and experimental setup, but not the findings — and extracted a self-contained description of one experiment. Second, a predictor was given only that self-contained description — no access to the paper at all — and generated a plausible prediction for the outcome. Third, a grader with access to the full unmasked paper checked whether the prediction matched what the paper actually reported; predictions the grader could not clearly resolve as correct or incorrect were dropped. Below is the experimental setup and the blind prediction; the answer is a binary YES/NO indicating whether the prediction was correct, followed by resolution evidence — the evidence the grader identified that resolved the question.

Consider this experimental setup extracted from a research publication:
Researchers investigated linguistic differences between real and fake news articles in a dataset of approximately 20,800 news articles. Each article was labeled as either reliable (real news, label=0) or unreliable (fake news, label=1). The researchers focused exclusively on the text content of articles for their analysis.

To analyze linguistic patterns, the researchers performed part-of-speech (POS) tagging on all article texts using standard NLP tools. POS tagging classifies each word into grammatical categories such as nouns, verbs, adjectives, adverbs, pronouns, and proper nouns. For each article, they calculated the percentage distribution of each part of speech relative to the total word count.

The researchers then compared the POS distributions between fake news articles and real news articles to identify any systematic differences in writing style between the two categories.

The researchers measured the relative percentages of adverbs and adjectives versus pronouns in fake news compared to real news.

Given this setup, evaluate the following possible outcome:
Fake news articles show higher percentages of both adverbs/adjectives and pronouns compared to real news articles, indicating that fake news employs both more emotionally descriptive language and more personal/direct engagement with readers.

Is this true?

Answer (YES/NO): NO